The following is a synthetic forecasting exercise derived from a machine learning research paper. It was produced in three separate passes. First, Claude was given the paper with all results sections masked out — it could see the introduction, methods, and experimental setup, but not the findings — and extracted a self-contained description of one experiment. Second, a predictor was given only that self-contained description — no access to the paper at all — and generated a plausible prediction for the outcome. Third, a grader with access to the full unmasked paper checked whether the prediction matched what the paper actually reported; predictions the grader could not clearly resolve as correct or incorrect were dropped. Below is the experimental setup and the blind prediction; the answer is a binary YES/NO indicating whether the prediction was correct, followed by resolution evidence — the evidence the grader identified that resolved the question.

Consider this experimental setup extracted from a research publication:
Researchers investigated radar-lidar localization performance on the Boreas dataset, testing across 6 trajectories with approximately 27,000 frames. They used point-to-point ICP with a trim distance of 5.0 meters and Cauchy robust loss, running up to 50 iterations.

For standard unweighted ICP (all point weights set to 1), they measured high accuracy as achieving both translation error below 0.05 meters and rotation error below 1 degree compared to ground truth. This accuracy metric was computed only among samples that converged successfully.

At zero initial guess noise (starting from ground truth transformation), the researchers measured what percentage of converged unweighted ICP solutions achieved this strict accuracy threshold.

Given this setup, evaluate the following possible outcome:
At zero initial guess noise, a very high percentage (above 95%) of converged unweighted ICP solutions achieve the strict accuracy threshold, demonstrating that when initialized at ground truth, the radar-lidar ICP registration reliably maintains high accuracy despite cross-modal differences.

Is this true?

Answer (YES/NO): NO